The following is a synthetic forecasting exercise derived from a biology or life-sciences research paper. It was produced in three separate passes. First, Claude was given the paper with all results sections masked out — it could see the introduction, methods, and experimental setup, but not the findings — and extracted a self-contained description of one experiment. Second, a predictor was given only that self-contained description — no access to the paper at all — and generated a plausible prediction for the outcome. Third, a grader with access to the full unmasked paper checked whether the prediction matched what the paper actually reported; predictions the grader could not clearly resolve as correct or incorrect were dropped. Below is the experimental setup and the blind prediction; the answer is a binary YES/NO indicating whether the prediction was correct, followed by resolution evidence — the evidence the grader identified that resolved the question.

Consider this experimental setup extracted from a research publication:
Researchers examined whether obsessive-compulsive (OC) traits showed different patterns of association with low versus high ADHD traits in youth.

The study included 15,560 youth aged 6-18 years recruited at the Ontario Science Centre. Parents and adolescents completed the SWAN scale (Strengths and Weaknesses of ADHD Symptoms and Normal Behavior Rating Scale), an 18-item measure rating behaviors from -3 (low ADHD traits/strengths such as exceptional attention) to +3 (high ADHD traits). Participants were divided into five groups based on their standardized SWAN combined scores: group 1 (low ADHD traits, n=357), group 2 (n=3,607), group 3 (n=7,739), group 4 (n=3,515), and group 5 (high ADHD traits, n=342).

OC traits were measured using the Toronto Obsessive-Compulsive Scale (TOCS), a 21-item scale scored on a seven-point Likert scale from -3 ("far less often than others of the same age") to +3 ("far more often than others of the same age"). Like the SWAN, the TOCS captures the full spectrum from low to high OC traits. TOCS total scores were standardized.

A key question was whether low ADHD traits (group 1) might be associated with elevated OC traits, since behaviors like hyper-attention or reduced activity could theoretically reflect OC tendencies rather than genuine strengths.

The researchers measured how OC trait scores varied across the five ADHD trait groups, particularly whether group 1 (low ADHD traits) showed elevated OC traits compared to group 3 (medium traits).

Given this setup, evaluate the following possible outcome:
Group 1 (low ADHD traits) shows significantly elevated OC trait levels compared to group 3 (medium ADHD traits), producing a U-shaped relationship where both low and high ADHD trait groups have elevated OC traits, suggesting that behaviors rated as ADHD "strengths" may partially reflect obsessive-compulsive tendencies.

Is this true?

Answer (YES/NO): NO